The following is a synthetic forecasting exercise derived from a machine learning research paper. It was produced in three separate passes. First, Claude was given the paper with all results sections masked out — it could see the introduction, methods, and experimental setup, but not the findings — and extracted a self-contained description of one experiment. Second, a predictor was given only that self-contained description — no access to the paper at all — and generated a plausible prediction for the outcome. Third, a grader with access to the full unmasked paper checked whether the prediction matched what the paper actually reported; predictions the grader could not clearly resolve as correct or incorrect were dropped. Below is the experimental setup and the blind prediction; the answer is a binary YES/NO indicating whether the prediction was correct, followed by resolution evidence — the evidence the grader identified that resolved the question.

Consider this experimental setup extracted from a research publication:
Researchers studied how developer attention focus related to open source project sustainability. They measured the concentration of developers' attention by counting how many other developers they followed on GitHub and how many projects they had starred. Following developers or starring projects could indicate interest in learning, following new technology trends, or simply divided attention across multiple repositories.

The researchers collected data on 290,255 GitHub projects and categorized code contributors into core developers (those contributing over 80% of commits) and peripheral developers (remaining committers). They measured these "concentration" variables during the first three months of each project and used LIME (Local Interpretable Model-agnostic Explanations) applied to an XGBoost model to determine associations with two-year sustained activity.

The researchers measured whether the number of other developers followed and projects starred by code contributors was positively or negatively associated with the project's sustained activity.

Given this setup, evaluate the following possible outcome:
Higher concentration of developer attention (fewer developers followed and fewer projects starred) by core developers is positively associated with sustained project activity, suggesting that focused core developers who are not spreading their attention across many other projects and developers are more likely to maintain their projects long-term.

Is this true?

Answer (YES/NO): YES